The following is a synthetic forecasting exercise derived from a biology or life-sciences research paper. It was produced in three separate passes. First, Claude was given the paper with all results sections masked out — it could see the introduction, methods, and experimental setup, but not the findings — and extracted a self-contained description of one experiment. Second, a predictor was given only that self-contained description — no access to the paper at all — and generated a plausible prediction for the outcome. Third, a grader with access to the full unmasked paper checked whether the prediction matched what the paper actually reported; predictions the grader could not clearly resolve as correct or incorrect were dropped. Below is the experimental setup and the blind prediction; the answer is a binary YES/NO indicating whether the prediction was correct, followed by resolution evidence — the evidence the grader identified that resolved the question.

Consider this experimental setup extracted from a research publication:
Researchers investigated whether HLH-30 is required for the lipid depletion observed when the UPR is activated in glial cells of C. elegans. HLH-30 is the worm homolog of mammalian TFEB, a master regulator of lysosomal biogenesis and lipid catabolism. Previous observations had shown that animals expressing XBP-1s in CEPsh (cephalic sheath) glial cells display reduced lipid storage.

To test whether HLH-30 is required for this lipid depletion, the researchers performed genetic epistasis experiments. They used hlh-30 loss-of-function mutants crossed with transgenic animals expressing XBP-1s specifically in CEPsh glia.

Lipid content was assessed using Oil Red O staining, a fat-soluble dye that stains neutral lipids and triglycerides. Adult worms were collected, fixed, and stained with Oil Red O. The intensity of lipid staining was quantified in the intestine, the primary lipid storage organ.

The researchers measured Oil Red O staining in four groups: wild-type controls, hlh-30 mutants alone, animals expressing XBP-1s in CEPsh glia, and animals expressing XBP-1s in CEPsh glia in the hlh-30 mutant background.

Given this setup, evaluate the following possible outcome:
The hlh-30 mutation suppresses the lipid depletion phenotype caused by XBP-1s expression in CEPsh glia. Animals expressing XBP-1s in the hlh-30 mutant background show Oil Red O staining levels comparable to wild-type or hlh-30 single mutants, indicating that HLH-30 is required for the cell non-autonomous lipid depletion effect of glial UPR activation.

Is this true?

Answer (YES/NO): YES